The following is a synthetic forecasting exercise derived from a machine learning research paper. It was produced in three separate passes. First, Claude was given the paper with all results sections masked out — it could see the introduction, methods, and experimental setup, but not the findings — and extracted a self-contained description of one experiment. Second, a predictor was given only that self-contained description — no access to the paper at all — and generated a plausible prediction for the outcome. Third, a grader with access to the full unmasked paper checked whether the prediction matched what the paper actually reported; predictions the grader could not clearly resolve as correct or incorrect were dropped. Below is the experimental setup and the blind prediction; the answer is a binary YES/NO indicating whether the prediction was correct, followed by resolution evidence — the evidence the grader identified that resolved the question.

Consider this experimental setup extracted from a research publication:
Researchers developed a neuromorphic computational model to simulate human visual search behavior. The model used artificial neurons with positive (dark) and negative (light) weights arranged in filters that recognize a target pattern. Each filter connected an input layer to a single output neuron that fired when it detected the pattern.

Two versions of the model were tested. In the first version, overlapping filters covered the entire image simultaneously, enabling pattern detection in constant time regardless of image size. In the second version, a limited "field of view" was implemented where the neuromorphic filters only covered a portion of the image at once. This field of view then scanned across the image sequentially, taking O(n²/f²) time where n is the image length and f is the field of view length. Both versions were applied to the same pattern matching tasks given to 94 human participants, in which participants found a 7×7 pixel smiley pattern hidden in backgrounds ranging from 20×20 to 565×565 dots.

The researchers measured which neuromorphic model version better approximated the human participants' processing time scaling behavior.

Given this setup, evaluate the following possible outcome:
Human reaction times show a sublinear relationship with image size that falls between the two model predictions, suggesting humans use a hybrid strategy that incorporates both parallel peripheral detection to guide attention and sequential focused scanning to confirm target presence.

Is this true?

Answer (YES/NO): NO